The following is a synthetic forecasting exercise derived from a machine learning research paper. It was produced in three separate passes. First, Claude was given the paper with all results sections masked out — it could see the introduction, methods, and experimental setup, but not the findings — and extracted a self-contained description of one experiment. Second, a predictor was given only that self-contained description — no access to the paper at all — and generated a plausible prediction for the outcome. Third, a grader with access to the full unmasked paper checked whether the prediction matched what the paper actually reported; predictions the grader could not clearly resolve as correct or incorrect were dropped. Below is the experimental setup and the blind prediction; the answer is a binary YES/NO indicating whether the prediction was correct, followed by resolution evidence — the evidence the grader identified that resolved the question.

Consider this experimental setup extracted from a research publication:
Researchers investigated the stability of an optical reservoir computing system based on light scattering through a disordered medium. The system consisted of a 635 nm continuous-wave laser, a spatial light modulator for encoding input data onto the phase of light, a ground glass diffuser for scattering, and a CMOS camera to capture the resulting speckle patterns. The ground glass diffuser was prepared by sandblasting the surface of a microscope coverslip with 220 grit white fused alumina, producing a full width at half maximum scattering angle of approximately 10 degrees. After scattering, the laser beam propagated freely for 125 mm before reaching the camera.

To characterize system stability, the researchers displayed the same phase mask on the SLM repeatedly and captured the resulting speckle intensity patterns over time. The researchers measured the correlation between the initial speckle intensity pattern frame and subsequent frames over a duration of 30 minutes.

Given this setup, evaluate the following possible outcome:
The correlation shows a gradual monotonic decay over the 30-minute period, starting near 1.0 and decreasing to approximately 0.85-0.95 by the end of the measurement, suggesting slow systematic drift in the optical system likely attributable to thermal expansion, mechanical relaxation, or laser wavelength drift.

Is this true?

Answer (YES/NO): NO